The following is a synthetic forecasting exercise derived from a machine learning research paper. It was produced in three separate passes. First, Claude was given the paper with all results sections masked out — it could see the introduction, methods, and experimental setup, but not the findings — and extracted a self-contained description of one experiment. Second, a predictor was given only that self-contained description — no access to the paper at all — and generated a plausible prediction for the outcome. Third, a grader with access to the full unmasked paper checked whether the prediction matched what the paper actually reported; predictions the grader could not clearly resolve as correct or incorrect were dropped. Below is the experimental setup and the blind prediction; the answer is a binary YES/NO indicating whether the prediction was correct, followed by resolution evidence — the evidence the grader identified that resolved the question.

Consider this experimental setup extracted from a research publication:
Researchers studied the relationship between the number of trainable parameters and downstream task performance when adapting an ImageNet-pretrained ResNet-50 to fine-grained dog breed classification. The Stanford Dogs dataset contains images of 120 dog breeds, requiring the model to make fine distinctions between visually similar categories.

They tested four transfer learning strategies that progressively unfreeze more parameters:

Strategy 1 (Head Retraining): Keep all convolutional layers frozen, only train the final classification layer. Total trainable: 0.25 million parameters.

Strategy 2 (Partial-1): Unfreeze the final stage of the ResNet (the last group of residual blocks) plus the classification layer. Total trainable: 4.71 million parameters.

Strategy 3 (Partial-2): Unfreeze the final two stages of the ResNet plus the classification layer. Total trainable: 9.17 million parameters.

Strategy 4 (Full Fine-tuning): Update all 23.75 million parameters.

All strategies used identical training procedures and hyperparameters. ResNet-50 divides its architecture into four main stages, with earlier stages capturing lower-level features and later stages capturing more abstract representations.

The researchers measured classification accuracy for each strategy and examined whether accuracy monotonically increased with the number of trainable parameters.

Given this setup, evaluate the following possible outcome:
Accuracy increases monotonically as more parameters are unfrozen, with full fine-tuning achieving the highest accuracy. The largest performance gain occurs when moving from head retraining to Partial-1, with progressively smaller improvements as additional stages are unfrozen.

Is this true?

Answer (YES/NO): NO